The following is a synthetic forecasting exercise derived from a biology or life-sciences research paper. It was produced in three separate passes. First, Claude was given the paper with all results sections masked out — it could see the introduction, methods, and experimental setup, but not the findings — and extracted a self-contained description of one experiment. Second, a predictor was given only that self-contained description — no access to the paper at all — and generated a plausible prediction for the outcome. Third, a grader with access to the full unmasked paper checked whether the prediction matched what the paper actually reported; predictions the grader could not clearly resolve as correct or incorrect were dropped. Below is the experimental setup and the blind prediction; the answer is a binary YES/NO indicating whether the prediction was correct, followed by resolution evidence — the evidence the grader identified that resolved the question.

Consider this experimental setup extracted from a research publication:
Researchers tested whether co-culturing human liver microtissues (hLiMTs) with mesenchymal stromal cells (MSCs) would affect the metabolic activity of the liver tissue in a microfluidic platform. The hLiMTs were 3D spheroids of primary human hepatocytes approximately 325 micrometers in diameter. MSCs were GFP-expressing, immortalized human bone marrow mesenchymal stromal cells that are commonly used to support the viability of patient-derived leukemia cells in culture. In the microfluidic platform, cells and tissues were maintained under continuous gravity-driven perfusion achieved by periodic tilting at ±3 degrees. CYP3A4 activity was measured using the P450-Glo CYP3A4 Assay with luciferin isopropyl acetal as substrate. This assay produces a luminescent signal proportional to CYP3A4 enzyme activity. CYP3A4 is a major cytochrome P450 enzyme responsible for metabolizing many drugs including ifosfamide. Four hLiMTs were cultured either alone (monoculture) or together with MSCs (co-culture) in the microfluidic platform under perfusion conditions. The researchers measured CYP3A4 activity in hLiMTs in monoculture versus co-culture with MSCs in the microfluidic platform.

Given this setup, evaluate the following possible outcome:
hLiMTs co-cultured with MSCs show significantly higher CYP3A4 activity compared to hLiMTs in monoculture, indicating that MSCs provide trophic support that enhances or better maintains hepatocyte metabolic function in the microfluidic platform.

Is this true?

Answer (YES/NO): NO